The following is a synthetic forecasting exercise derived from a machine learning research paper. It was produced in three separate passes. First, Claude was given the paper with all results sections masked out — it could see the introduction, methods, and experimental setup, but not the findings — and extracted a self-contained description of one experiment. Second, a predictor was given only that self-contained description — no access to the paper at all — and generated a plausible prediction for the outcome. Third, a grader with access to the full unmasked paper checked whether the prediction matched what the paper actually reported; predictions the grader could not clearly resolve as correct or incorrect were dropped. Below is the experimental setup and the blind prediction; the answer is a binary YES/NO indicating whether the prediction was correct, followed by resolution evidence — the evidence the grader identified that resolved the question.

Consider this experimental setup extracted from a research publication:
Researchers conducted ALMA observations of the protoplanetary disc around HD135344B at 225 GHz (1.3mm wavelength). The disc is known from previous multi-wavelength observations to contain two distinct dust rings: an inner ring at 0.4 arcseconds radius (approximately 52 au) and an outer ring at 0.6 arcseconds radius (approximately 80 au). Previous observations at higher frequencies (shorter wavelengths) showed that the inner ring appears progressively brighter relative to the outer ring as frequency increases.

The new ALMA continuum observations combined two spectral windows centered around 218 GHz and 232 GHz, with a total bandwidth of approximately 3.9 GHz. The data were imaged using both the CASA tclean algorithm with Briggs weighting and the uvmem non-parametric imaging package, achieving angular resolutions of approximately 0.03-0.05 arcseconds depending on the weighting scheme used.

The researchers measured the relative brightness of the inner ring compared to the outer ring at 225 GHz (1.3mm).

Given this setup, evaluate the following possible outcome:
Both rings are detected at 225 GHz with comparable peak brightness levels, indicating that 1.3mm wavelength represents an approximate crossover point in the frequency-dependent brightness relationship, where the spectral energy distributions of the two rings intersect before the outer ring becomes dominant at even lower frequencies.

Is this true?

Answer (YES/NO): NO